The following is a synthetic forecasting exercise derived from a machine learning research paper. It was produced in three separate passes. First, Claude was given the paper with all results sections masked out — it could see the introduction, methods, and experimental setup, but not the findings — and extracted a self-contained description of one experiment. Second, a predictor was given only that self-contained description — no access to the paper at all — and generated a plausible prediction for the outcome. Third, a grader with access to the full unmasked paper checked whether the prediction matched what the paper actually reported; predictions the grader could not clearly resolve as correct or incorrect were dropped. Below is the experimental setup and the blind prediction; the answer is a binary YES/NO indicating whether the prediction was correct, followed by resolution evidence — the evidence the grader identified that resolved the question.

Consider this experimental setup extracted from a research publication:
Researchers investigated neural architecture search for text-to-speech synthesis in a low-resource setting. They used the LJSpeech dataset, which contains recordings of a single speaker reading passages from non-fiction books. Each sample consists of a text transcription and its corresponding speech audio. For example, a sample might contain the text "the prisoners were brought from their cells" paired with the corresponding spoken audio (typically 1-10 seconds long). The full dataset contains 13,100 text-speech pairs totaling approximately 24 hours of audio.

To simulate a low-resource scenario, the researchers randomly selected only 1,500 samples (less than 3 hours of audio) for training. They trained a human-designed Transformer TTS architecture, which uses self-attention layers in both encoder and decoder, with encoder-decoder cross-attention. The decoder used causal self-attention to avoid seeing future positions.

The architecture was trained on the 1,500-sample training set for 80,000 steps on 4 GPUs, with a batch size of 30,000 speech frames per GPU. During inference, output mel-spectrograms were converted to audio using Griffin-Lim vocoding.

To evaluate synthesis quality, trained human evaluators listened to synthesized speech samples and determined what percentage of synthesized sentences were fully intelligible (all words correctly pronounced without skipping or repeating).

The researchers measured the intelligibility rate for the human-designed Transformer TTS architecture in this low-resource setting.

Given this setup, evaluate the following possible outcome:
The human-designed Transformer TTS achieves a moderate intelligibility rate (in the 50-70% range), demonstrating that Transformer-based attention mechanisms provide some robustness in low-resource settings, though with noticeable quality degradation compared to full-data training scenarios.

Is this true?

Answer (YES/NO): NO